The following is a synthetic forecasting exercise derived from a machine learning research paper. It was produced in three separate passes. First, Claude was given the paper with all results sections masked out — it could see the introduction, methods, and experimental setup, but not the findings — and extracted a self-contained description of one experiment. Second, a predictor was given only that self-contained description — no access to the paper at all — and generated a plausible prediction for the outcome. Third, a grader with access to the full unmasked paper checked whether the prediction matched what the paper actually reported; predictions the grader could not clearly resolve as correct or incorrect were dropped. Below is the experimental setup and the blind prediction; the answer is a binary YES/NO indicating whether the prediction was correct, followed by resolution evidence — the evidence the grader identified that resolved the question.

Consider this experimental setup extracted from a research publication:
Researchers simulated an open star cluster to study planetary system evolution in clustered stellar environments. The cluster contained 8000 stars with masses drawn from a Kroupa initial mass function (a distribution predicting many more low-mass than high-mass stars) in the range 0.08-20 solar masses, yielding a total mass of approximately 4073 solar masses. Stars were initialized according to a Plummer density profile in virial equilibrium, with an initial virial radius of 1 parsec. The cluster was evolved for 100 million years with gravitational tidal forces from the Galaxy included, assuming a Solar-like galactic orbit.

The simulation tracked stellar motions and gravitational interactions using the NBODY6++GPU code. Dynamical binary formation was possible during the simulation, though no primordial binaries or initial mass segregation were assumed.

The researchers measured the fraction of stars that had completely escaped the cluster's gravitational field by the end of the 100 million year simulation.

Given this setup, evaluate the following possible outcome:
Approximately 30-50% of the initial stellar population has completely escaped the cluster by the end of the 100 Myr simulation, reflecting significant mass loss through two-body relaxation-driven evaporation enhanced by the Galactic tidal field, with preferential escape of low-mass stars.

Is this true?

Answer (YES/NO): NO